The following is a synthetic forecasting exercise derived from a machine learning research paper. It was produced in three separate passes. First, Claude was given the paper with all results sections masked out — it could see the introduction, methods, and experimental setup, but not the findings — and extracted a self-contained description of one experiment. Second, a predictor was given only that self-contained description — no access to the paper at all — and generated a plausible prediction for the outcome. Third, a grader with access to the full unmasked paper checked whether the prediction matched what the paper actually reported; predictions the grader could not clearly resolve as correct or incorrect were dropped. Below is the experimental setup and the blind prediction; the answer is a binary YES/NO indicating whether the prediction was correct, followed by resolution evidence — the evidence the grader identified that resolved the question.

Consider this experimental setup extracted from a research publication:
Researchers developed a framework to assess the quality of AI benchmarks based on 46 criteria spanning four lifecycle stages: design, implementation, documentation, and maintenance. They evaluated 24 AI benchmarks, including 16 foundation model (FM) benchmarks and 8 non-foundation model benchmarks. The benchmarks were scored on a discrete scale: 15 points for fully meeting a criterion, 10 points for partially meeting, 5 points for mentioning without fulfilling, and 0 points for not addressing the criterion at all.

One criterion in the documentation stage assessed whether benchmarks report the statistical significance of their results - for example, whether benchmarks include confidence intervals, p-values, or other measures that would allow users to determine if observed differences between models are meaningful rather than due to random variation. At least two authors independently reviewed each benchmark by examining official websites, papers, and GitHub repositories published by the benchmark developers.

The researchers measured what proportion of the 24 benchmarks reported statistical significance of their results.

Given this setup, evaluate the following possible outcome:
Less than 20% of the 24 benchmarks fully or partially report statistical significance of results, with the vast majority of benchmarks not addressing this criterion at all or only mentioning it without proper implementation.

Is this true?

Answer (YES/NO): NO